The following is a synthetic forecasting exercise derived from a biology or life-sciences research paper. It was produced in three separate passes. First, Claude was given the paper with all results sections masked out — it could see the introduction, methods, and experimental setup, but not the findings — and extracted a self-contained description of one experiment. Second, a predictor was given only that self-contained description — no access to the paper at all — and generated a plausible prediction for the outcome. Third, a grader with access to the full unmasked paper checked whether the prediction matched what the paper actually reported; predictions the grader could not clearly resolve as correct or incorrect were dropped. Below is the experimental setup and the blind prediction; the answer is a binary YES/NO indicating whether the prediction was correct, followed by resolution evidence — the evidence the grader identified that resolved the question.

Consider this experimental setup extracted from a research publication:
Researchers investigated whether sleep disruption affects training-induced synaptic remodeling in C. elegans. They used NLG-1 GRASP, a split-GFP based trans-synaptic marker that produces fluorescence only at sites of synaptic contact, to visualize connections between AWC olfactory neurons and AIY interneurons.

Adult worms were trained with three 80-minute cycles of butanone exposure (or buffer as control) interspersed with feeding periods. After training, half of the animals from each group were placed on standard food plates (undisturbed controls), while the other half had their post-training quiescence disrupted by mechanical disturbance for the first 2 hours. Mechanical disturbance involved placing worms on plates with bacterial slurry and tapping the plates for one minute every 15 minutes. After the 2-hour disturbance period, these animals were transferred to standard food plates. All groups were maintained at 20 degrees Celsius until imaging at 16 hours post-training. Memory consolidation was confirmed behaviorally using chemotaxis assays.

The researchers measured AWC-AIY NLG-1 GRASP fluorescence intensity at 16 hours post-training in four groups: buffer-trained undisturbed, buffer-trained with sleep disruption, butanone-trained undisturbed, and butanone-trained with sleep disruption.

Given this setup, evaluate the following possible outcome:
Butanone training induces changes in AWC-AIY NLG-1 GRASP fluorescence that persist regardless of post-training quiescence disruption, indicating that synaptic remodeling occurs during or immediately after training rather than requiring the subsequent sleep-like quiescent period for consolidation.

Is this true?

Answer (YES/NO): NO